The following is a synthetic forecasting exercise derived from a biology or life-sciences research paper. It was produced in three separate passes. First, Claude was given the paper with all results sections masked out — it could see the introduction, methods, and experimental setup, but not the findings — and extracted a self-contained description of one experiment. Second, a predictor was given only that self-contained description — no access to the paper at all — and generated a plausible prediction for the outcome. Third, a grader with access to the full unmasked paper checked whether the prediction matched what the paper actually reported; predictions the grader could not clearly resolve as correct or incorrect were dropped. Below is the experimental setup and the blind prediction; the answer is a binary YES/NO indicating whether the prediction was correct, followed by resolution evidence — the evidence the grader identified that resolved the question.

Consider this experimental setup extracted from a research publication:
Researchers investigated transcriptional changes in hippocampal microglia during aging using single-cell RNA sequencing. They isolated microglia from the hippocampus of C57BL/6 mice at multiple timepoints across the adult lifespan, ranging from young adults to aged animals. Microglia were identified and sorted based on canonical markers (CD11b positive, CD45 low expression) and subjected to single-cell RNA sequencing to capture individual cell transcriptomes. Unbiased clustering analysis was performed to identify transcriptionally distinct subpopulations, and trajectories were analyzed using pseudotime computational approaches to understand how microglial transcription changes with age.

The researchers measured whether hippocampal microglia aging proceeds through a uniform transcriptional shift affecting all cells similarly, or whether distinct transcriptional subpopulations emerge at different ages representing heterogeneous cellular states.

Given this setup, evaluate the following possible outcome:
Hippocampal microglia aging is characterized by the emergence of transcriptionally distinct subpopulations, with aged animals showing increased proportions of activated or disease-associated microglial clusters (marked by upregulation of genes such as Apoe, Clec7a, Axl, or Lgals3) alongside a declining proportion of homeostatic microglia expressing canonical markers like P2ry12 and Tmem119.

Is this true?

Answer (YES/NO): NO